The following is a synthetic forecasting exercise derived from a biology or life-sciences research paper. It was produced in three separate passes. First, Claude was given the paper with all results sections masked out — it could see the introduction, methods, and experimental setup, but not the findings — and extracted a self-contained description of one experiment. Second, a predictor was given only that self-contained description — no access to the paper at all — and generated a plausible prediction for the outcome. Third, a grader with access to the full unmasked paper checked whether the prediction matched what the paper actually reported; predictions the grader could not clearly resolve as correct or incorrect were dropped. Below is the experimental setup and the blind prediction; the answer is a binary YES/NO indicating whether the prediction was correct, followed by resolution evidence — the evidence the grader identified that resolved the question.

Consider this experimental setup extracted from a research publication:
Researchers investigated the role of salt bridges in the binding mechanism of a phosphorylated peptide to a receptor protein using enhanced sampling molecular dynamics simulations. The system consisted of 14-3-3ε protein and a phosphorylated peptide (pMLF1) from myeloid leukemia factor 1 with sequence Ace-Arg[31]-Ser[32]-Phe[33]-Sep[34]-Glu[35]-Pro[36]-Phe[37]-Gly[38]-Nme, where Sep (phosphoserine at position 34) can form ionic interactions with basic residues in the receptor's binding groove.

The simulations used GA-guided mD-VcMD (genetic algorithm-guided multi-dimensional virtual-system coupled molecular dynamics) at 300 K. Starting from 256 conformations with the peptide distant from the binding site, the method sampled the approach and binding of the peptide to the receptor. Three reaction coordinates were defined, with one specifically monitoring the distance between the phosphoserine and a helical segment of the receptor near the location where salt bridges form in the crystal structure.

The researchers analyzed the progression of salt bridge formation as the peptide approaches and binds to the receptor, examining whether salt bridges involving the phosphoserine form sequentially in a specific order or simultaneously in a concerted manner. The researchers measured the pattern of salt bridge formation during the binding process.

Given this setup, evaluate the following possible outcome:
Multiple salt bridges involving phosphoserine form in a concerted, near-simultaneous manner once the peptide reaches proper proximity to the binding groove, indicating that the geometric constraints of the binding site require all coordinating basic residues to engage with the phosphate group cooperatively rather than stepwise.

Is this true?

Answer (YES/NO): NO